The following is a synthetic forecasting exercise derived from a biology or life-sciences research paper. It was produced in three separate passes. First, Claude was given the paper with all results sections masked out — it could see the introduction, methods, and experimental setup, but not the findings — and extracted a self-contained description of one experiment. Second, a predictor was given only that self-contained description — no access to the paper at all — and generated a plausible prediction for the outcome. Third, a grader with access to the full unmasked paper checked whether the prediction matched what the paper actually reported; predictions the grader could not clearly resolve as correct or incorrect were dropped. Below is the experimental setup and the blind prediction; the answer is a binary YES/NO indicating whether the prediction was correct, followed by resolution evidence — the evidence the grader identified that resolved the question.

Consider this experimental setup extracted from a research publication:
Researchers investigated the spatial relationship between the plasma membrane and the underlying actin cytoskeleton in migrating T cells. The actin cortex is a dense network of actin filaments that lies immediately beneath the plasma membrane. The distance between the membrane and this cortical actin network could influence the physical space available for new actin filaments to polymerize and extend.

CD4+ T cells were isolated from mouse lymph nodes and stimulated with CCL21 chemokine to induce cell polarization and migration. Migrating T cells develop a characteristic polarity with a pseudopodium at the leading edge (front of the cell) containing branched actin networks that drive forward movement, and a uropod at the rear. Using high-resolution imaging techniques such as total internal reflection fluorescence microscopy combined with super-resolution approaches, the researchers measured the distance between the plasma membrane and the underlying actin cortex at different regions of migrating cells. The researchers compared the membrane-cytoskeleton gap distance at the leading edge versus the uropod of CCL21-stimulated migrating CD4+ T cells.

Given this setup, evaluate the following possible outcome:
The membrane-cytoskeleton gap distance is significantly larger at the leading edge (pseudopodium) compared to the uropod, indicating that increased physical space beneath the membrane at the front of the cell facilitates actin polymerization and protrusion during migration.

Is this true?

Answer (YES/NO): NO